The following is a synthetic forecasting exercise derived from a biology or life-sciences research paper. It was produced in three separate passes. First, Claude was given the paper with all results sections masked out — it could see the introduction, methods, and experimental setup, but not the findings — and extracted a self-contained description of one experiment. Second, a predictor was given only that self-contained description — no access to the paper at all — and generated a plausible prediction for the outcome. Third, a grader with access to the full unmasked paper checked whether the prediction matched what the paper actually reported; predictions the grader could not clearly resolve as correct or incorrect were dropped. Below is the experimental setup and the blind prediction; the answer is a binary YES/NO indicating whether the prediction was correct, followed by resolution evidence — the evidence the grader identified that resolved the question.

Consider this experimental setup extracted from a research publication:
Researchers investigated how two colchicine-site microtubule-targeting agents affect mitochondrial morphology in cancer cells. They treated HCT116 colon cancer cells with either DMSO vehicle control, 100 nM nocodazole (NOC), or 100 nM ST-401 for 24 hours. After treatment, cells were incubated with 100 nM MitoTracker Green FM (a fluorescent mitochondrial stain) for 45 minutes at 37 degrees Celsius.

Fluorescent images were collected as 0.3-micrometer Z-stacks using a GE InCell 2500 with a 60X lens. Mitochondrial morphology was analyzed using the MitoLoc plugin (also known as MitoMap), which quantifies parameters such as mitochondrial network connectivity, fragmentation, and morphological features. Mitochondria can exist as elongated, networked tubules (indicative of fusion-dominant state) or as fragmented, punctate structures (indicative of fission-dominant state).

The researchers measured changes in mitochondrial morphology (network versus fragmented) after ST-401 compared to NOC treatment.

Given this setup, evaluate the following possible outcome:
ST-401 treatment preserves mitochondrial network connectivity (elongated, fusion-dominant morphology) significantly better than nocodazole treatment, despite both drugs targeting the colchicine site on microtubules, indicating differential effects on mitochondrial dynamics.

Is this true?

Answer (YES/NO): NO